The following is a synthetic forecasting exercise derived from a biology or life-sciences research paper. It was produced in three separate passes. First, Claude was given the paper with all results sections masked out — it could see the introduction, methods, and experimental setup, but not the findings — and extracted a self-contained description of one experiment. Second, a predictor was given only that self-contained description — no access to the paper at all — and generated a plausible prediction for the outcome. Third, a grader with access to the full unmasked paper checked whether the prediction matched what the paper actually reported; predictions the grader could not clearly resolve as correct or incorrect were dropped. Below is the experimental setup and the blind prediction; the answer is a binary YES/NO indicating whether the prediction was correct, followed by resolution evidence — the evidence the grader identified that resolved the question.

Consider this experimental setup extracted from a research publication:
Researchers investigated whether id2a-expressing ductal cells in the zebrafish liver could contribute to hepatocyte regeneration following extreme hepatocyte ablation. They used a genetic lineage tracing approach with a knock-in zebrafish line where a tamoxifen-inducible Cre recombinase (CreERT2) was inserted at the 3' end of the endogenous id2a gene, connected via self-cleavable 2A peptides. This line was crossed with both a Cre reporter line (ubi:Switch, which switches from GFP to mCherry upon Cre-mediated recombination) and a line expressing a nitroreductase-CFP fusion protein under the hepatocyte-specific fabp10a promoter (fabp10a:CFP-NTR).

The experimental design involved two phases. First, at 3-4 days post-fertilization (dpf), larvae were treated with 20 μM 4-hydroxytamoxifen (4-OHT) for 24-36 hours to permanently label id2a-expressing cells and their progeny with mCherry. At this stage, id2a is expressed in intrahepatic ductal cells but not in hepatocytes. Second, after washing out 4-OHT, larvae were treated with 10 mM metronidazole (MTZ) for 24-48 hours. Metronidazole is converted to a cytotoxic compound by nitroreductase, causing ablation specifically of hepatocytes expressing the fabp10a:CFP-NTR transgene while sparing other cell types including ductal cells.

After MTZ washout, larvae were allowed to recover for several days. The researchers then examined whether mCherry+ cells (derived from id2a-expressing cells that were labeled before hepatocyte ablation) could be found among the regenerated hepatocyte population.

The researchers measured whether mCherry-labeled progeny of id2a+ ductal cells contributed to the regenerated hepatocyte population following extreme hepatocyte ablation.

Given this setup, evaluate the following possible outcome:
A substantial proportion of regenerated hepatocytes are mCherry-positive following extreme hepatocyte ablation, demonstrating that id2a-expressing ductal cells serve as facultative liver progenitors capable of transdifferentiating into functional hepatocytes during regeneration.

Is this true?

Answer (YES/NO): YES